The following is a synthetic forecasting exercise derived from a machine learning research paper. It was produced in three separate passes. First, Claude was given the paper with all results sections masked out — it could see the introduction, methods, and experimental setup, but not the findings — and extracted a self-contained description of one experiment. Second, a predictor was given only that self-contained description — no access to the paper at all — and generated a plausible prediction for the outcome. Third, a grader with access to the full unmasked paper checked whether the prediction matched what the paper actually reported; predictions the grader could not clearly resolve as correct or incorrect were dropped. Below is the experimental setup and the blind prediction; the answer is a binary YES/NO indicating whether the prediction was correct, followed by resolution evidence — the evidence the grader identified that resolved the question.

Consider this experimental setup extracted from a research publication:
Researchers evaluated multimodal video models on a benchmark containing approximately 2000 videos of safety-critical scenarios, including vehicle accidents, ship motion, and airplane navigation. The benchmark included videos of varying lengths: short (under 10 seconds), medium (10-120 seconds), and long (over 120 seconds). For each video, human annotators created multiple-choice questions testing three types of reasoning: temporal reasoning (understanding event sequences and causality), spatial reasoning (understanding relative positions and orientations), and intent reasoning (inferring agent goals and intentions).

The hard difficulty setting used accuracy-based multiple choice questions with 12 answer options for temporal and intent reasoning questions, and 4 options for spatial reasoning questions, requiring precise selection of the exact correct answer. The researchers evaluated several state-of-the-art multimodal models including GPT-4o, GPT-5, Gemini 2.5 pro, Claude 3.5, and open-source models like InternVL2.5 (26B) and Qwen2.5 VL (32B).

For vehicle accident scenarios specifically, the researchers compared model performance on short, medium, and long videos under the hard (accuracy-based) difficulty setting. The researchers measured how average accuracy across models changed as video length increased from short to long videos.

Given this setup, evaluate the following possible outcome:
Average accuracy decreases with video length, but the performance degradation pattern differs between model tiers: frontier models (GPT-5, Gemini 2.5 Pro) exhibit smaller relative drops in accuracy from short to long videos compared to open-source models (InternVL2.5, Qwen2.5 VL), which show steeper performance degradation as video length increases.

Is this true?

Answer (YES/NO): NO